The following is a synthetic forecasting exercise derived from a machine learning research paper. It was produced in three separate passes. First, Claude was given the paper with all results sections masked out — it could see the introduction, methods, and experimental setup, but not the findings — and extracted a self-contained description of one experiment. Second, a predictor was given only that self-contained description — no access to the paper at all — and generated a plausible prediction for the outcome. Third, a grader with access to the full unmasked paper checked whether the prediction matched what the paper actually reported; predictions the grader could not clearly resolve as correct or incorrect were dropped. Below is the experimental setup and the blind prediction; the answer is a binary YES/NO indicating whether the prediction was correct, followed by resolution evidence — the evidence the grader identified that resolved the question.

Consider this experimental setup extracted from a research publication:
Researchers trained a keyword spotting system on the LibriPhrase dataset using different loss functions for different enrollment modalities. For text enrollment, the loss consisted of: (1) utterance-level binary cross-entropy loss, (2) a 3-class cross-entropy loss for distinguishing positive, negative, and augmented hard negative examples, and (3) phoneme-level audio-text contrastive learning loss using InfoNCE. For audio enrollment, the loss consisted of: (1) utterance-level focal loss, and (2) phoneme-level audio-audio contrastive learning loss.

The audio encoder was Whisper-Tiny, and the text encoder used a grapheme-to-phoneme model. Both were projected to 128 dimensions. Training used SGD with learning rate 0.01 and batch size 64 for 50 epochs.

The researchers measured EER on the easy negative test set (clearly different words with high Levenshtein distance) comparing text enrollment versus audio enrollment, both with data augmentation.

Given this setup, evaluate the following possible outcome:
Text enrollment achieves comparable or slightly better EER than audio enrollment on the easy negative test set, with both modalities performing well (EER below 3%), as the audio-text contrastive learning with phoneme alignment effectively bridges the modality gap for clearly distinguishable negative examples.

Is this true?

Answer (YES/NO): YES